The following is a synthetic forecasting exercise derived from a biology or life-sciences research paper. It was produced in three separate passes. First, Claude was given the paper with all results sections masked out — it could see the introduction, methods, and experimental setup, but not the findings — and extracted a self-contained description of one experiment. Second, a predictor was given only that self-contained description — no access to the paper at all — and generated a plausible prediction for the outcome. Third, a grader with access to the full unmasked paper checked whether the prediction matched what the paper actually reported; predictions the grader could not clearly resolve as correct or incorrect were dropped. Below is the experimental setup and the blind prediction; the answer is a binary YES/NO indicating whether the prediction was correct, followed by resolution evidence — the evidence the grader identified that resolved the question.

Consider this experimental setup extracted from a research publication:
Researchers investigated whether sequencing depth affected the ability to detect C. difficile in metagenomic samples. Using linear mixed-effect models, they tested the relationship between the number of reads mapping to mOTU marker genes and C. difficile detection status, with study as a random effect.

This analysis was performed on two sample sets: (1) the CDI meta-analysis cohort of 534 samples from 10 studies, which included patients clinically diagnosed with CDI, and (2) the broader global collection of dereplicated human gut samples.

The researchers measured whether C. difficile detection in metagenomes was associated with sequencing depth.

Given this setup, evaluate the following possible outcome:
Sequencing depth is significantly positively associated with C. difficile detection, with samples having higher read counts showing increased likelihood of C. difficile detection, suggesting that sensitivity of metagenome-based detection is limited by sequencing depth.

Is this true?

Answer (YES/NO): NO